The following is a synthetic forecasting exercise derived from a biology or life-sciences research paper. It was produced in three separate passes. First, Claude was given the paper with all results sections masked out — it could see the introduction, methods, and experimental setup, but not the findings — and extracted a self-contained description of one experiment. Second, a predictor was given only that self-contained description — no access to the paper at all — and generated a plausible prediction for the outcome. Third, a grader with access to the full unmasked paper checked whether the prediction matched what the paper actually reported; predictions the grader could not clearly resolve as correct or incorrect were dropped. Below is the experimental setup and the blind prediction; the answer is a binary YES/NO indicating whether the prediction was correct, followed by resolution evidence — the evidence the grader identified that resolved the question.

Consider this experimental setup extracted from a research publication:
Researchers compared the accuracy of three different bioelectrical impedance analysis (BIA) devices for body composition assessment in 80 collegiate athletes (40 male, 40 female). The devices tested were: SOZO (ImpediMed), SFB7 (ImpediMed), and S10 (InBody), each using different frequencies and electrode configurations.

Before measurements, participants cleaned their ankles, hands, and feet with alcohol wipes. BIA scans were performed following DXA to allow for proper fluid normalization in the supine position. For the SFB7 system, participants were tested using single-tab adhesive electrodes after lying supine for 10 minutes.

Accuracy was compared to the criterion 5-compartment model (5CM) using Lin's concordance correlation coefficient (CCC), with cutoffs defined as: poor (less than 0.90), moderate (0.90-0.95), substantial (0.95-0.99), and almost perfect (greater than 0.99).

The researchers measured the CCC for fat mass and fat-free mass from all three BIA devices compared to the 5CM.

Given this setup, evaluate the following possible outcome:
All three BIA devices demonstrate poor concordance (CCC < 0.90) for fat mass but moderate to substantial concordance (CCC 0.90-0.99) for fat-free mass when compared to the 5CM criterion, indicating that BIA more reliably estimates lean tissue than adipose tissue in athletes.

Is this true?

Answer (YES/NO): NO